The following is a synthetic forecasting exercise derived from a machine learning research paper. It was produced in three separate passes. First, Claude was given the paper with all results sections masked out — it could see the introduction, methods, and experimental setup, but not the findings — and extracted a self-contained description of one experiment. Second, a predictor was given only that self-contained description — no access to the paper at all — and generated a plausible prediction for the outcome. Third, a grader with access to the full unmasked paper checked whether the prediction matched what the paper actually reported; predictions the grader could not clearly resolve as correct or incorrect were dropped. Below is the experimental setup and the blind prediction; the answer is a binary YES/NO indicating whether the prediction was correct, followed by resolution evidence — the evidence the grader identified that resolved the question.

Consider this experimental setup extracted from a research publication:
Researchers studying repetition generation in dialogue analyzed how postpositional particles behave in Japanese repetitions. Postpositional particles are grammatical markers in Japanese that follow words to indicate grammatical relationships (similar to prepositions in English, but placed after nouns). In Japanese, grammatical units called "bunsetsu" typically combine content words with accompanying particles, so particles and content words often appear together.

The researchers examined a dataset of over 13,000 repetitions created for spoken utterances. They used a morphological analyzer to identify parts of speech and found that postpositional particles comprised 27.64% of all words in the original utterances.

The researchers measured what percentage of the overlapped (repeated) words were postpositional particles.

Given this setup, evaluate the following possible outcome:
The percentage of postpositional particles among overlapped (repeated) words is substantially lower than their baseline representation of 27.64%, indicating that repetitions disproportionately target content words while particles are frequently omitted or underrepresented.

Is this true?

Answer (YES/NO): NO